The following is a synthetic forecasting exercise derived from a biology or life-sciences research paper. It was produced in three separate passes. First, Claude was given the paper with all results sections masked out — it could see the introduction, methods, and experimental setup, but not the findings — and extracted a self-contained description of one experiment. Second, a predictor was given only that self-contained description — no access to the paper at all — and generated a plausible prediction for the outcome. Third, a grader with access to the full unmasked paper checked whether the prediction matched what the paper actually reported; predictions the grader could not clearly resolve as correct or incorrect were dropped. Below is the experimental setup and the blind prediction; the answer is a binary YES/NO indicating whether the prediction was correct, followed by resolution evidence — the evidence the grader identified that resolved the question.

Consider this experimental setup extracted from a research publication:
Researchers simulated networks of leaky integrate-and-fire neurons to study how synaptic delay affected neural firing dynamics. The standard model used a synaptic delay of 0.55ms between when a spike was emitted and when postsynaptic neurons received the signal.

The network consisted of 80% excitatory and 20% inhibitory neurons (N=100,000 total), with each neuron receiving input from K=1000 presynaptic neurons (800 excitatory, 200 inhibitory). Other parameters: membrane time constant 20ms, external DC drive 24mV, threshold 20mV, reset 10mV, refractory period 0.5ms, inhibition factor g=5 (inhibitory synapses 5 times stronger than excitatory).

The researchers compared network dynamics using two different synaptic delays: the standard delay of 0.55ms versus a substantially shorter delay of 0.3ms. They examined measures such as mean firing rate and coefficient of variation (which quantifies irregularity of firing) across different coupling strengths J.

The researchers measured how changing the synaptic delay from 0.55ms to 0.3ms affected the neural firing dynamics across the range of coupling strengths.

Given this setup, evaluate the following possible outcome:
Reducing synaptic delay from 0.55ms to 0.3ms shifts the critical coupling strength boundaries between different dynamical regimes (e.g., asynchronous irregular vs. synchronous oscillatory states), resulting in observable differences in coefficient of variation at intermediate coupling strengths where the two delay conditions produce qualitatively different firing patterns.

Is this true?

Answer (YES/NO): NO